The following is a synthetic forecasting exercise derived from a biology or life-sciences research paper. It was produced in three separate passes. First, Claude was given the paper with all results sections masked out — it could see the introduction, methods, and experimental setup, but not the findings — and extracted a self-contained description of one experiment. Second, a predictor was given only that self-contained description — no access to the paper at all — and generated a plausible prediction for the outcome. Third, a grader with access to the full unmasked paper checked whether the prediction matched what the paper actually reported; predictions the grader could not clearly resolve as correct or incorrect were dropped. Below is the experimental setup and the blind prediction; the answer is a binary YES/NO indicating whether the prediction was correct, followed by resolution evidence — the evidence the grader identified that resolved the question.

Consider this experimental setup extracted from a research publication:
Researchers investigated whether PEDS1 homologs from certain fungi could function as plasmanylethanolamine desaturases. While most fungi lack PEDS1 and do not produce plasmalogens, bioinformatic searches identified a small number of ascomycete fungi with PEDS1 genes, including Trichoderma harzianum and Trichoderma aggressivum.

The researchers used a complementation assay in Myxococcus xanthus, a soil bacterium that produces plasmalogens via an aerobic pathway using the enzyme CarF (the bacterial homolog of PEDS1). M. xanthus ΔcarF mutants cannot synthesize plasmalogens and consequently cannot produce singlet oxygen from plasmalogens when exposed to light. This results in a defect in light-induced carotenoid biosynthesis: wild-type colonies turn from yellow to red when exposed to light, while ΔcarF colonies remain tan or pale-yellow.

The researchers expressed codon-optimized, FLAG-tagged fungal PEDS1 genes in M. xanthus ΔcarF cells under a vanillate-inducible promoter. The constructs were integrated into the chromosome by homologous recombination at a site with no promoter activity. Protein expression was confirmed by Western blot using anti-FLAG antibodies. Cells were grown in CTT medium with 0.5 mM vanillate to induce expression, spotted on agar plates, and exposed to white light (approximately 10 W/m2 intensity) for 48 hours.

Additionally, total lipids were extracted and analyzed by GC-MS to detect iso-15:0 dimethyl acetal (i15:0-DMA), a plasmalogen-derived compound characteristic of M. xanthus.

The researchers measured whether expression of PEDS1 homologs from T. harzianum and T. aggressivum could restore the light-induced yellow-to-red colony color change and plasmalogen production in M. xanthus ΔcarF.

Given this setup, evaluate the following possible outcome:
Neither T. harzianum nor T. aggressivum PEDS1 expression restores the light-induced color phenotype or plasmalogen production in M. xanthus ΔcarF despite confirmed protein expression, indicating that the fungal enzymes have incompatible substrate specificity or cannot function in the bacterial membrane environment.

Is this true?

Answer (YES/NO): NO